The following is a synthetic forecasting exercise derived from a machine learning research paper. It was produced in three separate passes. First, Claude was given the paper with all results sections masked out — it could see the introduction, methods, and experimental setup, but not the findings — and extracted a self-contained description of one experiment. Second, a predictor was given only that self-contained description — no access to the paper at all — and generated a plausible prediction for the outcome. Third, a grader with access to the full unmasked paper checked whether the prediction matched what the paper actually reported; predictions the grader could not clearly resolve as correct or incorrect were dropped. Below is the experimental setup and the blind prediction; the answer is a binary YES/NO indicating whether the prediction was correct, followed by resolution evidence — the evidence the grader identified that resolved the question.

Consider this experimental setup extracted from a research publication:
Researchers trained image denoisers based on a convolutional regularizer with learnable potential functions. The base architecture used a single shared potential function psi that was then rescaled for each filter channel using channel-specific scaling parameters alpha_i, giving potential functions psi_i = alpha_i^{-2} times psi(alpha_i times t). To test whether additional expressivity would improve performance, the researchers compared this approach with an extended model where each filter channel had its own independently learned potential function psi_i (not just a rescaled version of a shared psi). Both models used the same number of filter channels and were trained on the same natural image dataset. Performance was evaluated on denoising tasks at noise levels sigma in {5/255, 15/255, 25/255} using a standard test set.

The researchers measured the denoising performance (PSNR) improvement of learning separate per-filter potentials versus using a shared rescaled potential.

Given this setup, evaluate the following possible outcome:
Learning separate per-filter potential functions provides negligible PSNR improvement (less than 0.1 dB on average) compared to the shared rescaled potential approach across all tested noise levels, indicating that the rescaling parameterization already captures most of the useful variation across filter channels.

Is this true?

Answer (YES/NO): YES